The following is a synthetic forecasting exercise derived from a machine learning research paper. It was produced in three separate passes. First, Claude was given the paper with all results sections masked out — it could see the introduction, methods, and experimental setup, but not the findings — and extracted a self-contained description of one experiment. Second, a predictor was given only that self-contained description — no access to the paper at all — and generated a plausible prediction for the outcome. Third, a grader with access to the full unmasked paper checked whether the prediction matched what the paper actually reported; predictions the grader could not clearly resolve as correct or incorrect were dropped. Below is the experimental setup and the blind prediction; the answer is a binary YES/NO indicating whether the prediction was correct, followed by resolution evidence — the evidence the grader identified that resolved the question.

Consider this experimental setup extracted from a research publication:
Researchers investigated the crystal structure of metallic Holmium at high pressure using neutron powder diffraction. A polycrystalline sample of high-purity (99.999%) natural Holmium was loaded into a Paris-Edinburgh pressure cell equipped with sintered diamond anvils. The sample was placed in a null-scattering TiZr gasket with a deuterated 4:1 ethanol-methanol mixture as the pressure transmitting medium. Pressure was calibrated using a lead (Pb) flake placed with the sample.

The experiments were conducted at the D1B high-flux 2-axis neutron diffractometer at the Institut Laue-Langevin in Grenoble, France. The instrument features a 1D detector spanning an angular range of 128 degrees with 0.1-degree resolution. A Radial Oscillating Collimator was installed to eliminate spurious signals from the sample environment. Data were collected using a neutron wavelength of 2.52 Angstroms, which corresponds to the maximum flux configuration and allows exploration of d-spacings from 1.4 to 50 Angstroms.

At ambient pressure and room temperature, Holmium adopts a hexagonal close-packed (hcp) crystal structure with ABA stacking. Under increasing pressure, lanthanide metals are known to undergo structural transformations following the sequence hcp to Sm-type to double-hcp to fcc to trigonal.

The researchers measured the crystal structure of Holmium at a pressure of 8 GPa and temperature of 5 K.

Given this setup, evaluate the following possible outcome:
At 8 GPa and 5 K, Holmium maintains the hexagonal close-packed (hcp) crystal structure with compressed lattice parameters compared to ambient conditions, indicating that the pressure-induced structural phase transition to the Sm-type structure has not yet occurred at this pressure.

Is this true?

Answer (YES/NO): YES